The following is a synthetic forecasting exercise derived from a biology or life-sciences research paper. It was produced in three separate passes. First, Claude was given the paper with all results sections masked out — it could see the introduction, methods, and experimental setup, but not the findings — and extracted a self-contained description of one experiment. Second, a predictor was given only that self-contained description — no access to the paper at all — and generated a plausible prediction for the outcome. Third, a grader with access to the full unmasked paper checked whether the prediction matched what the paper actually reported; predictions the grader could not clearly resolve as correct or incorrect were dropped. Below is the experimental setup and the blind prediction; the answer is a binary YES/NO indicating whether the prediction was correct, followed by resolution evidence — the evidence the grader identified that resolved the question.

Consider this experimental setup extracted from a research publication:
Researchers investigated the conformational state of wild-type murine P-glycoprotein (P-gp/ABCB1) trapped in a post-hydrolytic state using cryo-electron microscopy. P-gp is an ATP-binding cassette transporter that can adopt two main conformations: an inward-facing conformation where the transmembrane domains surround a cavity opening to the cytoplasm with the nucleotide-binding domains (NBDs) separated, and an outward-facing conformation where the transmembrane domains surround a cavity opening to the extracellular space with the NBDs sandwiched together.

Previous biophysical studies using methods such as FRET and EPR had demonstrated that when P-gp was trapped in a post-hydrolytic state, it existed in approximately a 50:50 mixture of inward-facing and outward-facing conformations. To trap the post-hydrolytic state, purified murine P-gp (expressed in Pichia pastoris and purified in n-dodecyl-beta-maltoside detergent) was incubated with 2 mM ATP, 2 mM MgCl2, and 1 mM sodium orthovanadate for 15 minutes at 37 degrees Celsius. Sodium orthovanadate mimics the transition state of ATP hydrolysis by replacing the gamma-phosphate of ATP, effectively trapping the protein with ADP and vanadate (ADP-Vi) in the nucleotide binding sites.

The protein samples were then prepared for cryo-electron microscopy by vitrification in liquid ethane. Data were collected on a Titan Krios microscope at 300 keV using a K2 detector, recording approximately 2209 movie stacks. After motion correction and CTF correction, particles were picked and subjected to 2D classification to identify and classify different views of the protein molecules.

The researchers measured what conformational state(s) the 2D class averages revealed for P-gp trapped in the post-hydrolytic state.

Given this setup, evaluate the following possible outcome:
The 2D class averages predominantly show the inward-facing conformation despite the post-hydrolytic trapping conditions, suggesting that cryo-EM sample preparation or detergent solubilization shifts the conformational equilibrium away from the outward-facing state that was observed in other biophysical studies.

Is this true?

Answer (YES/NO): YES